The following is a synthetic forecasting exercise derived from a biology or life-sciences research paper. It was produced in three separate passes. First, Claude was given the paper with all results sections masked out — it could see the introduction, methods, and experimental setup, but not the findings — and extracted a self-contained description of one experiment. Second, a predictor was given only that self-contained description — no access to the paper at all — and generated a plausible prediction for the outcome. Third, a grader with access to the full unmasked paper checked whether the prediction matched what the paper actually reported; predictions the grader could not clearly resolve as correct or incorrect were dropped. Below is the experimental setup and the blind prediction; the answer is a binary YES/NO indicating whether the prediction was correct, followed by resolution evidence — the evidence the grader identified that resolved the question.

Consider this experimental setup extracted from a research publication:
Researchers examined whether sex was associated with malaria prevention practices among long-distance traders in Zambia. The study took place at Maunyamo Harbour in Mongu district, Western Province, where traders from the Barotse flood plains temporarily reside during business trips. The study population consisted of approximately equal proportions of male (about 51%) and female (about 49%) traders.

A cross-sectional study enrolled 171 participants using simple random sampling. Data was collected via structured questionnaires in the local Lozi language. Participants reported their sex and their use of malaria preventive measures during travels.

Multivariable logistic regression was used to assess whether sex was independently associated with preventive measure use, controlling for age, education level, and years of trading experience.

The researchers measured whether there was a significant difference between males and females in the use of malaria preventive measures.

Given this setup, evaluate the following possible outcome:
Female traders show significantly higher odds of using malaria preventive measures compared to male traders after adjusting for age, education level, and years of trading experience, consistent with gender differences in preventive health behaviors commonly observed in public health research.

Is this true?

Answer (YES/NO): NO